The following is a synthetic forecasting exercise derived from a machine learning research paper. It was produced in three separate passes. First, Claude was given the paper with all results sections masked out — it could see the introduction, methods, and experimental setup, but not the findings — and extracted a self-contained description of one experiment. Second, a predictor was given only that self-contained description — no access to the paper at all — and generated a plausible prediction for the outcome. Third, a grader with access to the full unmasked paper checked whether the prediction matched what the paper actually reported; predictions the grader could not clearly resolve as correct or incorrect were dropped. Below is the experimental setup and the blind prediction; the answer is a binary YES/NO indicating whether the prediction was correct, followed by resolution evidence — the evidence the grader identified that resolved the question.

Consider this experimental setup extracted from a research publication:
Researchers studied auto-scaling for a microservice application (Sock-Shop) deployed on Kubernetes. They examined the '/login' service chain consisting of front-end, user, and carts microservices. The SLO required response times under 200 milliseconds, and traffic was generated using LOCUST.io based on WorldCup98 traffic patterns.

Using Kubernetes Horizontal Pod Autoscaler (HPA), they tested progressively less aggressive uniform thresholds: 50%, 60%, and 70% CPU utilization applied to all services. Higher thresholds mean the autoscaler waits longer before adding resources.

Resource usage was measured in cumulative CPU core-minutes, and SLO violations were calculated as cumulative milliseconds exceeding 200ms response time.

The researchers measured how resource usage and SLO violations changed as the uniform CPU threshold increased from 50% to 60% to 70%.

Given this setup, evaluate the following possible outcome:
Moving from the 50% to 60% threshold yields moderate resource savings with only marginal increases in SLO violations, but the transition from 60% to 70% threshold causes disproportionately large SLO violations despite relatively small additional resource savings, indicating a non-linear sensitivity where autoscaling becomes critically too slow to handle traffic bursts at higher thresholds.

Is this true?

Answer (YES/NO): NO